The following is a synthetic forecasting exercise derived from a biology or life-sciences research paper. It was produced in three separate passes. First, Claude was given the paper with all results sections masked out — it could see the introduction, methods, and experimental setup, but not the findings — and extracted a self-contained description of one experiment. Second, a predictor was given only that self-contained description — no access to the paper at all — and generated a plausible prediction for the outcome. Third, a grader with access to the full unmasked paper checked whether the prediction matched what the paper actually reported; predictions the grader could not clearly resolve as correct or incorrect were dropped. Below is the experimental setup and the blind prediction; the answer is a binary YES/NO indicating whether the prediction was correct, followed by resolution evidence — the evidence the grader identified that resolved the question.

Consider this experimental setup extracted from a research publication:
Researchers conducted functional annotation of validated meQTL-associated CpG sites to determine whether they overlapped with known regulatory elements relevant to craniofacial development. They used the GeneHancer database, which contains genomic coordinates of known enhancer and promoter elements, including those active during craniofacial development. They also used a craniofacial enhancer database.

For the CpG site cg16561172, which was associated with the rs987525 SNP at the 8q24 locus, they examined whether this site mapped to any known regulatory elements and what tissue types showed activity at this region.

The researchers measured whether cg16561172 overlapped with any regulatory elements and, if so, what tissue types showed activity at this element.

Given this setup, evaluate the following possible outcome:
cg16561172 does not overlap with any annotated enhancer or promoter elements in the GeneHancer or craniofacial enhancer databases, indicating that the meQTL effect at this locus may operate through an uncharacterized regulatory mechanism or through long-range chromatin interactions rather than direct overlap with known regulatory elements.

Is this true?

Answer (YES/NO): NO